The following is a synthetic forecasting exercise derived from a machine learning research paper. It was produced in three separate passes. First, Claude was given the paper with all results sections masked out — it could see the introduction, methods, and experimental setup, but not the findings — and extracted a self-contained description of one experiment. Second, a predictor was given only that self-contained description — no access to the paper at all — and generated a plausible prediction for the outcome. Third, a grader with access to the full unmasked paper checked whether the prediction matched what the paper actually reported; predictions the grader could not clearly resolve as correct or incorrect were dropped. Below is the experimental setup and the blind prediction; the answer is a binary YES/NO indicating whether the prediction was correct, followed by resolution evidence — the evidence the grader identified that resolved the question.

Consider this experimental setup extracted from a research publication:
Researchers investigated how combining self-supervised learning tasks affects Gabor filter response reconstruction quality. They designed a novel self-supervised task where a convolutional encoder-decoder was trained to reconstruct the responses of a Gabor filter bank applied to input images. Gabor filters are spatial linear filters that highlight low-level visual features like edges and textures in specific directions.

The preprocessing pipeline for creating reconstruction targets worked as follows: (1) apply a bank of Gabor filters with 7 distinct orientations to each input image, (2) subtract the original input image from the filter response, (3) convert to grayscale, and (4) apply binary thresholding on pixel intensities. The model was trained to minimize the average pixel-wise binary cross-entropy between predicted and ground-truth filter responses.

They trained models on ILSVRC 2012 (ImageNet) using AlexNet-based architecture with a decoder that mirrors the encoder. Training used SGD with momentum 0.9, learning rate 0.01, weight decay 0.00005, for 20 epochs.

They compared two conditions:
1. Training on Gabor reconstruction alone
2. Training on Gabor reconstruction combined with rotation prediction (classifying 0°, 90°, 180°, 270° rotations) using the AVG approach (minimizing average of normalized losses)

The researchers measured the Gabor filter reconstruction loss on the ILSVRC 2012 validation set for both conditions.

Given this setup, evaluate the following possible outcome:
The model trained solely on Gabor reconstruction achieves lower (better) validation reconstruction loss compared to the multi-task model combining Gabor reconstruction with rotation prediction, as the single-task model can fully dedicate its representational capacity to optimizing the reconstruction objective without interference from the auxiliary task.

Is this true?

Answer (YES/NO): YES